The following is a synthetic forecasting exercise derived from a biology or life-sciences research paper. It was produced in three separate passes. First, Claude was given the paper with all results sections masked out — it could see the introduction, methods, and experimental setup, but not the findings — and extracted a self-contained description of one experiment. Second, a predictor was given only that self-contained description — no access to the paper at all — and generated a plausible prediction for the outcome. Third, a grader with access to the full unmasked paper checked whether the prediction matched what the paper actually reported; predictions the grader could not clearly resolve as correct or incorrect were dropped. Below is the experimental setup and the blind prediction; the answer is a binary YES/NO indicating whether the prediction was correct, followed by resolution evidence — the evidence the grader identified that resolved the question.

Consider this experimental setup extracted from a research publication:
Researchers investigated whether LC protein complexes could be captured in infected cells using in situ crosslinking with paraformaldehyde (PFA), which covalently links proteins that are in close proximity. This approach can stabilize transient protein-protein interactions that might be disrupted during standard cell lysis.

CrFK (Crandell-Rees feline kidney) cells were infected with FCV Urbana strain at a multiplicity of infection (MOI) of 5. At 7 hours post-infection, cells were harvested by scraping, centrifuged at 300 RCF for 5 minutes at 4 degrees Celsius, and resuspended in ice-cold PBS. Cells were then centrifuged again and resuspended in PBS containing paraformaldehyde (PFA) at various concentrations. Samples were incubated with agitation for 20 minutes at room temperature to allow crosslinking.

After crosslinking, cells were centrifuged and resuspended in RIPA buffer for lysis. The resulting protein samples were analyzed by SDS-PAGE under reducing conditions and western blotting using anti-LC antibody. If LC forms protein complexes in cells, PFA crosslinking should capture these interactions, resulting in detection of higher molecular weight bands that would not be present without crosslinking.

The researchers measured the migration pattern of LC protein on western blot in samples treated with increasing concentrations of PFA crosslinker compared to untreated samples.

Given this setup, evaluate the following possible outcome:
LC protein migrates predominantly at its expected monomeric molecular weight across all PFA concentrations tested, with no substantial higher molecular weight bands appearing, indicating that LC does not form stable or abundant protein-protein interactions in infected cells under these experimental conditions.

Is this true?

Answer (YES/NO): NO